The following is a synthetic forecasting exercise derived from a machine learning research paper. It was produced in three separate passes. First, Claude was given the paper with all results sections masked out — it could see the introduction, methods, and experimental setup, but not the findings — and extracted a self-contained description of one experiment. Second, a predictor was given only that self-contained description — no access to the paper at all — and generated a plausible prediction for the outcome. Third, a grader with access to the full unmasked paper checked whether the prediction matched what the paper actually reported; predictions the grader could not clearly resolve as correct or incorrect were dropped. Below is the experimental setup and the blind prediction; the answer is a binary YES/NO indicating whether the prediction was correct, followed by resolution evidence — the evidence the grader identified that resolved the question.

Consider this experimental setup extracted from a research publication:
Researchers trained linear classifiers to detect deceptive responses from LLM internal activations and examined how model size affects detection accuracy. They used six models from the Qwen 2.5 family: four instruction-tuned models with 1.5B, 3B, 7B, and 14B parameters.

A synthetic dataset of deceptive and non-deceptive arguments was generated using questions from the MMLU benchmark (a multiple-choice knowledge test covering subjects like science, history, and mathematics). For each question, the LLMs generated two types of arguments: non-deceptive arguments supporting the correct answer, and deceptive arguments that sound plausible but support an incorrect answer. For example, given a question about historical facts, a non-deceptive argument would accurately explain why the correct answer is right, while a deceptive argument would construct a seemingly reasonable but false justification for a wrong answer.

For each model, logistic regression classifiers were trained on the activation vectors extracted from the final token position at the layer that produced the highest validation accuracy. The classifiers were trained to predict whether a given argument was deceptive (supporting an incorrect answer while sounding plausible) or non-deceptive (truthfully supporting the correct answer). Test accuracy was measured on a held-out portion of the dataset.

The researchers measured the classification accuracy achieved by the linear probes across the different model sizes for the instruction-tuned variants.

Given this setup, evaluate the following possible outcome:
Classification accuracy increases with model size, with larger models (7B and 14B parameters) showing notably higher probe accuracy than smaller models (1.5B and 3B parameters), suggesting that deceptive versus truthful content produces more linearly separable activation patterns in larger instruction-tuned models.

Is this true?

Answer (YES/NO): YES